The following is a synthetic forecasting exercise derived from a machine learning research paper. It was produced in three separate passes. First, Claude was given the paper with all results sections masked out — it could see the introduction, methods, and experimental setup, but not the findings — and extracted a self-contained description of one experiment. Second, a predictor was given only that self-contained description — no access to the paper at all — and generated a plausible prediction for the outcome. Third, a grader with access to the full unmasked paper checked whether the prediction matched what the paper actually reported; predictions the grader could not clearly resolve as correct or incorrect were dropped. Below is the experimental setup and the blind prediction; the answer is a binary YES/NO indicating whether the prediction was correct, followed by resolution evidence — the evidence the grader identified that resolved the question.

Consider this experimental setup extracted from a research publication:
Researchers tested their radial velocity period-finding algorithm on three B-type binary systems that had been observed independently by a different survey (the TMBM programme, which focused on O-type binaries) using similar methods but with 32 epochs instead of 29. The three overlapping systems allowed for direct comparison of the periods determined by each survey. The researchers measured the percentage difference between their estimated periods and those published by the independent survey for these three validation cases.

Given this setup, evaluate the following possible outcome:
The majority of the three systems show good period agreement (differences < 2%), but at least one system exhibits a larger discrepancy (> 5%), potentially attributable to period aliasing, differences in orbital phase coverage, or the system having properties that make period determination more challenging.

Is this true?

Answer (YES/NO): NO